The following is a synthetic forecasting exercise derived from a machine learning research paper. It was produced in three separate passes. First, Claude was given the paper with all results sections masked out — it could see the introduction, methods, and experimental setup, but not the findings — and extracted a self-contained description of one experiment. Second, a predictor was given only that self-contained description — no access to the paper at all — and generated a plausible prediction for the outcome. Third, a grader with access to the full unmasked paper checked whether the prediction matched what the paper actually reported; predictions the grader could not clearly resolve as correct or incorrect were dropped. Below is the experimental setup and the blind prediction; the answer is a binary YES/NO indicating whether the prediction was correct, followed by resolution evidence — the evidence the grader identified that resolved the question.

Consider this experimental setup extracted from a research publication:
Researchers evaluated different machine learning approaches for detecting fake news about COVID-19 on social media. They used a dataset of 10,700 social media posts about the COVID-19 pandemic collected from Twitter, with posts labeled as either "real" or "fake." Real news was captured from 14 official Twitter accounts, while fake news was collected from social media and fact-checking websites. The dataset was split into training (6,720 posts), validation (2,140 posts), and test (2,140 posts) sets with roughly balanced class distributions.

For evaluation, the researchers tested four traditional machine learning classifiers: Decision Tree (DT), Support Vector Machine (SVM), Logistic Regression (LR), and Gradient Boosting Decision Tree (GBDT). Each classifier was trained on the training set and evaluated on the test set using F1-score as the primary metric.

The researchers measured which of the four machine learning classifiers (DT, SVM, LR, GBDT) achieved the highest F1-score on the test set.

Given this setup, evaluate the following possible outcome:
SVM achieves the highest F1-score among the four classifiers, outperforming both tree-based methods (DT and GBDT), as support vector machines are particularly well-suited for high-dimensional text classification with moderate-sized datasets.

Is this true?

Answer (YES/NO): YES